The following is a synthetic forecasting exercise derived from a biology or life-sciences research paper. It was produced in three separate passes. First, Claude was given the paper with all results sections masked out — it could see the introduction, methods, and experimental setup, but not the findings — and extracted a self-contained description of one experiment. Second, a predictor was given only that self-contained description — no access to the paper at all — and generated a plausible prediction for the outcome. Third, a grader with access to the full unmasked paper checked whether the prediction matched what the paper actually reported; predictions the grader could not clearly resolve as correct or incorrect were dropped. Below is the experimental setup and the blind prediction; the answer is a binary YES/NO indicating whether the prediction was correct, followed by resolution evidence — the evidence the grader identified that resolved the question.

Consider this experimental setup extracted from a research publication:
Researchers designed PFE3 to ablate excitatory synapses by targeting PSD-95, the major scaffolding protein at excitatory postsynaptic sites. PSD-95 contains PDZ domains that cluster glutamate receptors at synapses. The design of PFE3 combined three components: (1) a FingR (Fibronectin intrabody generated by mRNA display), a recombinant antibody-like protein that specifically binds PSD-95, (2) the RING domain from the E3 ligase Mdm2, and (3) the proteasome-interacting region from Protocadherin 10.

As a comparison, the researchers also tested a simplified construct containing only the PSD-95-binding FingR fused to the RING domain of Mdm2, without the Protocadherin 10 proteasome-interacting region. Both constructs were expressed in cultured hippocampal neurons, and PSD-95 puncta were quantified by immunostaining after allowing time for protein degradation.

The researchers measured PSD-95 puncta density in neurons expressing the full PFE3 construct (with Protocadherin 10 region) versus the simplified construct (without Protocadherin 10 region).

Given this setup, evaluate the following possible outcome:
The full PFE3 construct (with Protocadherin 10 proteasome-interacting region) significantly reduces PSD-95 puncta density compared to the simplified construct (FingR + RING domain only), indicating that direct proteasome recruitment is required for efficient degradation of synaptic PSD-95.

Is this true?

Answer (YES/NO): YES